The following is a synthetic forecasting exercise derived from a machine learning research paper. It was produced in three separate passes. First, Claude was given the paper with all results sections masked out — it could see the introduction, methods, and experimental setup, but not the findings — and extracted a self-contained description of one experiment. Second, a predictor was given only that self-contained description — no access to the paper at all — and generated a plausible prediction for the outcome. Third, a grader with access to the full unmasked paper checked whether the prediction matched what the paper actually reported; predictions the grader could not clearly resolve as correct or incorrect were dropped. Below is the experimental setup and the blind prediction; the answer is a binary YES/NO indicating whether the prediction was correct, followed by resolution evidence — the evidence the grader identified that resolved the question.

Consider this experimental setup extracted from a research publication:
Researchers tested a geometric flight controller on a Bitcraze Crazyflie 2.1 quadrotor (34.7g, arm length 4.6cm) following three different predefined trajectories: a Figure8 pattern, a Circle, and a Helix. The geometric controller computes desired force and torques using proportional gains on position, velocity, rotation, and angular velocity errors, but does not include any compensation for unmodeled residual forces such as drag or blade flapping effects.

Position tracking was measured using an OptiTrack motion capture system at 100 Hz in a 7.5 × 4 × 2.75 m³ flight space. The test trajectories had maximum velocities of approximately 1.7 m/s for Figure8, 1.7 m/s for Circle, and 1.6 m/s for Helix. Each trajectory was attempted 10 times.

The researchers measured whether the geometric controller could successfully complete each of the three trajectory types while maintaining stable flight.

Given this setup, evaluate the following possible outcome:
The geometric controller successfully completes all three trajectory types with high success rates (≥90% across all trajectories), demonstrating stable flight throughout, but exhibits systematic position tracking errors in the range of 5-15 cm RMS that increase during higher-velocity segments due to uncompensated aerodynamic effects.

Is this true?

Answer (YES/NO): NO